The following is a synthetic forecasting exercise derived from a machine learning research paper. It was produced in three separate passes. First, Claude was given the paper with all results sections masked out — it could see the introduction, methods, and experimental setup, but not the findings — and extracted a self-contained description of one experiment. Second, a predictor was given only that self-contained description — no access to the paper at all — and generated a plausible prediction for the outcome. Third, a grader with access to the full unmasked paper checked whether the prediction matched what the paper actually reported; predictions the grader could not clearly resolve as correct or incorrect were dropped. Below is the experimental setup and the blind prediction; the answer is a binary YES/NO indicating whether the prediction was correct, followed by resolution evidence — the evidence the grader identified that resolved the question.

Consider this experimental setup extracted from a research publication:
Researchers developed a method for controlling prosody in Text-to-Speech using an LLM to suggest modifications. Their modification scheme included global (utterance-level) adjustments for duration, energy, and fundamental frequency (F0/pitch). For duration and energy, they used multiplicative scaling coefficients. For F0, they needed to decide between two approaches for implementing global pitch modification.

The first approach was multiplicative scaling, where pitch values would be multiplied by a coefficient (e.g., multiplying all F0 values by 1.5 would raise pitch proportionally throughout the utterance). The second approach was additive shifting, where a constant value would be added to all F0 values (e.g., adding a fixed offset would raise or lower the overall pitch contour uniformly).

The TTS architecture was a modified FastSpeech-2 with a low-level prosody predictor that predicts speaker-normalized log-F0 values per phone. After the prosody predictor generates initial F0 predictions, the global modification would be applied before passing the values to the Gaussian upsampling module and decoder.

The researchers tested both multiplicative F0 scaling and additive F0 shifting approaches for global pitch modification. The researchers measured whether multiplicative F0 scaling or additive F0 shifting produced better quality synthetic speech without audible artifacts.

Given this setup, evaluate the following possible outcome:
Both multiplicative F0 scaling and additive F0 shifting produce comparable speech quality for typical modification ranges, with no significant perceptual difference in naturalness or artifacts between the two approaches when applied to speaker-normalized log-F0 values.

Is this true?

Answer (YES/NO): NO